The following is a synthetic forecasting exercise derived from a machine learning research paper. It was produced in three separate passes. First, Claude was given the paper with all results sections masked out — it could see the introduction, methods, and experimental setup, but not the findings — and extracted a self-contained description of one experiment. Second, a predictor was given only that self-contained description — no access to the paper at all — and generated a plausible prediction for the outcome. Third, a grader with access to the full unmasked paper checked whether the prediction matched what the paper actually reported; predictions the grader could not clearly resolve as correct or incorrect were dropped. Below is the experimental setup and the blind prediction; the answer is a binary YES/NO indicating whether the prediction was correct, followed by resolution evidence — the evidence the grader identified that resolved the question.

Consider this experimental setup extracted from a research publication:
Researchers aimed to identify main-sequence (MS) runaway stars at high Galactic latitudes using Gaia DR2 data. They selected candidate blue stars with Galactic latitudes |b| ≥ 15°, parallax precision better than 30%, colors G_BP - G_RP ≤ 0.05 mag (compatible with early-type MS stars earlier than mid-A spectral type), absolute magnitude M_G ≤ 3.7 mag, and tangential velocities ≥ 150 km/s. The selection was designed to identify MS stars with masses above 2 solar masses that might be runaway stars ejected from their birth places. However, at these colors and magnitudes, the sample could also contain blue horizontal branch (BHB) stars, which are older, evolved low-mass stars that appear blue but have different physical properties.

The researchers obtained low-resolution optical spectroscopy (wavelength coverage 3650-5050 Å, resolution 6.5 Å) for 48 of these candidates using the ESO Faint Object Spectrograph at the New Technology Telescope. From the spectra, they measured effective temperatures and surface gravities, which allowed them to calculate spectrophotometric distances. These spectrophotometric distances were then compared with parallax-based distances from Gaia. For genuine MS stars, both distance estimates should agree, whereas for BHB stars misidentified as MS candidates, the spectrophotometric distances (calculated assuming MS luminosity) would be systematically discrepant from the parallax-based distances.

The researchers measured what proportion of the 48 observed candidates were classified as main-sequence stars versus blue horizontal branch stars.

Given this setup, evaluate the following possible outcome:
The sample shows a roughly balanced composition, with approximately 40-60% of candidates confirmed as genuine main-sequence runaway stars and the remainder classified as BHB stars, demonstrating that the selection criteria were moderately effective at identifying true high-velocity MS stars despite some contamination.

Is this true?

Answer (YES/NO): NO